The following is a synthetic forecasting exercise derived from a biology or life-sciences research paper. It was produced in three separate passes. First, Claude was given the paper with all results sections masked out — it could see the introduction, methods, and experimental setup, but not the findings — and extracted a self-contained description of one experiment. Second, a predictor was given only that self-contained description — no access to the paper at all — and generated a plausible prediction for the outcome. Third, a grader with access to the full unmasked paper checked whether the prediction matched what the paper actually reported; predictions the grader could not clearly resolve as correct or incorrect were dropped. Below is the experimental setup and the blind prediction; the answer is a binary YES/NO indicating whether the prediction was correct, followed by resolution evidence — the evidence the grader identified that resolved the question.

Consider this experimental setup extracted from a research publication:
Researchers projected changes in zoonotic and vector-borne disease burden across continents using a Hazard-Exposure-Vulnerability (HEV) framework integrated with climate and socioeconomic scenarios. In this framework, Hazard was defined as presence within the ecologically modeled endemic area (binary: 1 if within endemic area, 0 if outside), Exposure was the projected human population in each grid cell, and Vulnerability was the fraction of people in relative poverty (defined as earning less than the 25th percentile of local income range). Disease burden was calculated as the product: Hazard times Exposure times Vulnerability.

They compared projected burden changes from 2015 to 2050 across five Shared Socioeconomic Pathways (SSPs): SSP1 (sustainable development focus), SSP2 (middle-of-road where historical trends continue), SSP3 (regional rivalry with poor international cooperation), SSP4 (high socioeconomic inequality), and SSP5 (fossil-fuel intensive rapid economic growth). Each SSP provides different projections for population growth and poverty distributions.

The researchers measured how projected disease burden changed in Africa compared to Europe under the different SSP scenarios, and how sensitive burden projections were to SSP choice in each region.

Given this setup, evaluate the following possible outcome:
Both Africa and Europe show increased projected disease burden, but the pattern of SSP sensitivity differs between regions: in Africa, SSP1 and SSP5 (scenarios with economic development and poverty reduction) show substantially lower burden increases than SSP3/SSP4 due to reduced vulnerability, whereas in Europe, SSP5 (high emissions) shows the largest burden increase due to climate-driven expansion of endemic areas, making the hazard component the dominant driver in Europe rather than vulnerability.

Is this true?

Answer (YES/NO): NO